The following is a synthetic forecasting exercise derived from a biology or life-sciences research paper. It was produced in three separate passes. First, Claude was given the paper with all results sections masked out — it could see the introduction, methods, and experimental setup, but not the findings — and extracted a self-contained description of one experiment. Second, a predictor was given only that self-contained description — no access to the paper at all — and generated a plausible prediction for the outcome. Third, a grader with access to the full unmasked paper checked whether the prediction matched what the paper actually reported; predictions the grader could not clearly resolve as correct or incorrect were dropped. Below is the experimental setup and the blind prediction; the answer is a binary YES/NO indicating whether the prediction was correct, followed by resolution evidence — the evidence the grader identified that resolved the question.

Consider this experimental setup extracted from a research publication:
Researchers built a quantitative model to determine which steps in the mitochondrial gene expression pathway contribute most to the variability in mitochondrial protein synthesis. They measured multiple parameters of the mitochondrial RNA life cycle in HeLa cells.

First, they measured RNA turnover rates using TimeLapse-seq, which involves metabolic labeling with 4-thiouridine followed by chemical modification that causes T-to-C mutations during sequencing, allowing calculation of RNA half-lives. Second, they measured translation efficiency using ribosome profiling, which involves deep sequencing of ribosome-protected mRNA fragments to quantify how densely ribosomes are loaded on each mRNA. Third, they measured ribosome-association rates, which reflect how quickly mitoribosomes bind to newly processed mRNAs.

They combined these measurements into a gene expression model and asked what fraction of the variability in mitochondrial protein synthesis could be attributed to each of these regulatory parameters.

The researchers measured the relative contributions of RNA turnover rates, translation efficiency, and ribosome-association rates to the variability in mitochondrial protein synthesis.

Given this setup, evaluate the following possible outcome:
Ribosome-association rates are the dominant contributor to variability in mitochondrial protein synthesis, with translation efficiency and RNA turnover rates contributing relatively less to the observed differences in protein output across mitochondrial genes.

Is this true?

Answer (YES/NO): NO